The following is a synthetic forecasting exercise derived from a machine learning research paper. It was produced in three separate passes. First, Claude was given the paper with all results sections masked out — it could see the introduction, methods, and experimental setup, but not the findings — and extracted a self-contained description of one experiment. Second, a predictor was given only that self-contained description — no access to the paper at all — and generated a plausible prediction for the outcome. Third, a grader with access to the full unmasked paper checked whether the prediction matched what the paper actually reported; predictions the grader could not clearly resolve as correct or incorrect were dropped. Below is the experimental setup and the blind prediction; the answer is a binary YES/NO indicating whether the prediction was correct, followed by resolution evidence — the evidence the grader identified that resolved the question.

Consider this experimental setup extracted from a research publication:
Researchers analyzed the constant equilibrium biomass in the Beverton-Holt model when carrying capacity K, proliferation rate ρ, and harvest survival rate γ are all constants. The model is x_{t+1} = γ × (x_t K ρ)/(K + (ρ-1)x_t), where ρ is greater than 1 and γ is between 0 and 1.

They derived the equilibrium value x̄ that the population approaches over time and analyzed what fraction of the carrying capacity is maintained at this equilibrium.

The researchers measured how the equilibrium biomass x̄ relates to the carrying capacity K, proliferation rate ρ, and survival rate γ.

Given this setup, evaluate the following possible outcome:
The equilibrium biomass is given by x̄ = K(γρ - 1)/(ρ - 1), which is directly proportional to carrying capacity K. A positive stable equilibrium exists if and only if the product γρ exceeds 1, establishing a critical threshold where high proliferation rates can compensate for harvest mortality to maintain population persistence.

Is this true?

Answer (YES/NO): YES